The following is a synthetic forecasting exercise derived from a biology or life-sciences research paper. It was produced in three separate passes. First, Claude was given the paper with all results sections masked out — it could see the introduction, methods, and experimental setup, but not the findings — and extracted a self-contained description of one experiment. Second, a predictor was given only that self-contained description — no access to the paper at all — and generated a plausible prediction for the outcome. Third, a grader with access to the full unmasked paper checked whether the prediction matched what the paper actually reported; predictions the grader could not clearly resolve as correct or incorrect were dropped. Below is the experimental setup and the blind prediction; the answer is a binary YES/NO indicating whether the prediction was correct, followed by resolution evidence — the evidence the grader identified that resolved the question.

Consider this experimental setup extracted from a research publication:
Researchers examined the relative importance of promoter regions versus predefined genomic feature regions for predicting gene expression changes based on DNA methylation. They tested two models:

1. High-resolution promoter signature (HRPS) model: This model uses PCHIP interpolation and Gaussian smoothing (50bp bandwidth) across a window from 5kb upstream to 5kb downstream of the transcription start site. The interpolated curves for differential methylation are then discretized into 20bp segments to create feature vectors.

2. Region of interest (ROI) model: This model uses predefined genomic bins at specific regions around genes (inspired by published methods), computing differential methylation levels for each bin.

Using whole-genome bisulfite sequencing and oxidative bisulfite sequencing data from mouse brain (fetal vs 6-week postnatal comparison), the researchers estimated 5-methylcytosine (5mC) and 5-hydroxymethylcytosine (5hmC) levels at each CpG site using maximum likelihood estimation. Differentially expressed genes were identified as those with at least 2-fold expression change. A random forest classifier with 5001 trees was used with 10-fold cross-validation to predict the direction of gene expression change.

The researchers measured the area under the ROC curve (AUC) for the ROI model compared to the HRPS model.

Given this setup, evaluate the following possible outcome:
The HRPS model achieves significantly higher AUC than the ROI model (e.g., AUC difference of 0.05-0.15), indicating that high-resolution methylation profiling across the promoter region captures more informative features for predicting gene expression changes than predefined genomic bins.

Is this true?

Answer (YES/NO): NO